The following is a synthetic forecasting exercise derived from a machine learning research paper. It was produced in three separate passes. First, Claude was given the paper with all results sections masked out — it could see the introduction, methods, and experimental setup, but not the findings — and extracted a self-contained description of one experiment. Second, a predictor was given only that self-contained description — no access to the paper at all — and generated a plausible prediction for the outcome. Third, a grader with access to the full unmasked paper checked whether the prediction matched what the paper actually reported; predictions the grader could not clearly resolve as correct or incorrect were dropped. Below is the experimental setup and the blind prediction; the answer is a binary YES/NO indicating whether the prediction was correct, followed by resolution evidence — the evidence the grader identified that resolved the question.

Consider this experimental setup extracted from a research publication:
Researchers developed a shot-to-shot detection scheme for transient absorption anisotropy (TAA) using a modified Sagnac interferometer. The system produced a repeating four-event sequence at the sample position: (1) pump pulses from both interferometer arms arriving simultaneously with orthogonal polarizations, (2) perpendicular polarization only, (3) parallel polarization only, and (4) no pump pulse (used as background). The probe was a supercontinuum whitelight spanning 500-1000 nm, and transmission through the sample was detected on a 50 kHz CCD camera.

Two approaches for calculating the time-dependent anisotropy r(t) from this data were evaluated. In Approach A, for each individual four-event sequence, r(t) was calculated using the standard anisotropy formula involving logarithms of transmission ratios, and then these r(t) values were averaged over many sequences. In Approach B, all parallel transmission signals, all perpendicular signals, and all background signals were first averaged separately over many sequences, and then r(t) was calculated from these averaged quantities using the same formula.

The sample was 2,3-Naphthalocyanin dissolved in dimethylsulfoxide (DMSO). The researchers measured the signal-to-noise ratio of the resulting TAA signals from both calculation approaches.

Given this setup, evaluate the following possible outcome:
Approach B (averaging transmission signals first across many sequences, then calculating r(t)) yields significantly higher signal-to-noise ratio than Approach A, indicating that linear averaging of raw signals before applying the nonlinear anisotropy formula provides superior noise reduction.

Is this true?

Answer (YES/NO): YES